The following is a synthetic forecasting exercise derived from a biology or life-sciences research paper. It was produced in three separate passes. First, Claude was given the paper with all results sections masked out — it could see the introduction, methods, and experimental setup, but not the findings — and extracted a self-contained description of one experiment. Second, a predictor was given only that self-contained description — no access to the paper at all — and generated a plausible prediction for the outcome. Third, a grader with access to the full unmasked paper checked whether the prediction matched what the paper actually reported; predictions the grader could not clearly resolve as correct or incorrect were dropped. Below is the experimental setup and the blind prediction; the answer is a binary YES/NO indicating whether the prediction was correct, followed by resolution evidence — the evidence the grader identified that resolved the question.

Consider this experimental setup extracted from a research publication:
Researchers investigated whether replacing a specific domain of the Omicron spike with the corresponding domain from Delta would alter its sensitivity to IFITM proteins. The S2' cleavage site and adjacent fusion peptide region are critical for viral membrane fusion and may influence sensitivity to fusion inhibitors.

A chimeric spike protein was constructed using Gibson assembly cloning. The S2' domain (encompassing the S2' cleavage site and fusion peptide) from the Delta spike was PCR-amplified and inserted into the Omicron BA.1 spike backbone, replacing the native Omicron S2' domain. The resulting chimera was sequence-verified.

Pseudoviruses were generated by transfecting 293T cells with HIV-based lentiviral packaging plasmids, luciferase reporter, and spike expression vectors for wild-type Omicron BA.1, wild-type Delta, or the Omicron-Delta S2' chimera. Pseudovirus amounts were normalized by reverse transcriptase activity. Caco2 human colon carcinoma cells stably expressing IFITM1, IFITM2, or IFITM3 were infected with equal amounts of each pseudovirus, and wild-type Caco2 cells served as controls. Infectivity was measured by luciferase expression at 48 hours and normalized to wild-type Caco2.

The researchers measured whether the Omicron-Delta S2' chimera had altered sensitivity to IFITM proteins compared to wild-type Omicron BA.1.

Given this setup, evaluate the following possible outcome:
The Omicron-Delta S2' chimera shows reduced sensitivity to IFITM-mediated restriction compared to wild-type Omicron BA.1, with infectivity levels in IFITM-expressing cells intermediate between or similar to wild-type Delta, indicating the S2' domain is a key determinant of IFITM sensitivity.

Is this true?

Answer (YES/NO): YES